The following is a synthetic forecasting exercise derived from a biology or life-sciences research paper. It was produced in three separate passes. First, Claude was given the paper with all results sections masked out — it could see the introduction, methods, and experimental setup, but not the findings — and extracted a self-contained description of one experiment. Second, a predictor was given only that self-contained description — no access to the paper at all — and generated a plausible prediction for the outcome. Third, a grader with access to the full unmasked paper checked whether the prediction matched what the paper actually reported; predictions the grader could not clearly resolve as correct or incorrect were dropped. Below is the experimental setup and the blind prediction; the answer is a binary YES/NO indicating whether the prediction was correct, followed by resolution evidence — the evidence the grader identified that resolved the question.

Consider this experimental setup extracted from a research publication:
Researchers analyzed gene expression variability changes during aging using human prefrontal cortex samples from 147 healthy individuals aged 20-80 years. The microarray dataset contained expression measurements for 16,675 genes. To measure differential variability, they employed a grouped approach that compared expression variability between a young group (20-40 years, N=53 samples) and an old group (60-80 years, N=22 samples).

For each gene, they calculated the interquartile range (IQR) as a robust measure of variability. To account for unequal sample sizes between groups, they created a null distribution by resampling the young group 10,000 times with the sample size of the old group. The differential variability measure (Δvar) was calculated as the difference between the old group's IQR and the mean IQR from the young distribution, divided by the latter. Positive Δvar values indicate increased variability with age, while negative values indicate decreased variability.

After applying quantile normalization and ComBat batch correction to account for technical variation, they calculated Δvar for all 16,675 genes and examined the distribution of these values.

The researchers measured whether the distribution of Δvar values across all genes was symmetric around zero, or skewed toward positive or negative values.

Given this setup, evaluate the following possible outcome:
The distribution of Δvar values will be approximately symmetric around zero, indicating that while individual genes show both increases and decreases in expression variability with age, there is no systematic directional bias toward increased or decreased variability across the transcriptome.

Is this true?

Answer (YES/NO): NO